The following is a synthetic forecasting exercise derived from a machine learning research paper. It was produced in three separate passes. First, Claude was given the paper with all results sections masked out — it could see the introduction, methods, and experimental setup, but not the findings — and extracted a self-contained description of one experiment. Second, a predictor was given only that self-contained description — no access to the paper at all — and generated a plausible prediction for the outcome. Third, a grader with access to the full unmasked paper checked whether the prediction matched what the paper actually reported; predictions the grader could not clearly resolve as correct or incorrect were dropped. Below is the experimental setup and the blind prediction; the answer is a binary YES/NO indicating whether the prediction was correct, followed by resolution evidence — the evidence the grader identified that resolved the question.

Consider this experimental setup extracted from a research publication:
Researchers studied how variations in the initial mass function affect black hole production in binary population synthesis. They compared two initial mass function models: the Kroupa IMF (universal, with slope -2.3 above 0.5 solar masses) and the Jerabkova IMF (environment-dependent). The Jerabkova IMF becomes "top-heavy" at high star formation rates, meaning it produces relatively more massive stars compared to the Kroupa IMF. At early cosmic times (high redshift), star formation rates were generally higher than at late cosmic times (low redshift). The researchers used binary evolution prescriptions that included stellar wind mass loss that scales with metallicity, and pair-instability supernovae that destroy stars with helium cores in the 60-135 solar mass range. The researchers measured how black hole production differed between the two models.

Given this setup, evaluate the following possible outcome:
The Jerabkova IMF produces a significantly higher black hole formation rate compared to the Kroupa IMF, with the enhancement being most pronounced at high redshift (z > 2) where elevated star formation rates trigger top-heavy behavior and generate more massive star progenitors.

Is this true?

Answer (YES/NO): NO